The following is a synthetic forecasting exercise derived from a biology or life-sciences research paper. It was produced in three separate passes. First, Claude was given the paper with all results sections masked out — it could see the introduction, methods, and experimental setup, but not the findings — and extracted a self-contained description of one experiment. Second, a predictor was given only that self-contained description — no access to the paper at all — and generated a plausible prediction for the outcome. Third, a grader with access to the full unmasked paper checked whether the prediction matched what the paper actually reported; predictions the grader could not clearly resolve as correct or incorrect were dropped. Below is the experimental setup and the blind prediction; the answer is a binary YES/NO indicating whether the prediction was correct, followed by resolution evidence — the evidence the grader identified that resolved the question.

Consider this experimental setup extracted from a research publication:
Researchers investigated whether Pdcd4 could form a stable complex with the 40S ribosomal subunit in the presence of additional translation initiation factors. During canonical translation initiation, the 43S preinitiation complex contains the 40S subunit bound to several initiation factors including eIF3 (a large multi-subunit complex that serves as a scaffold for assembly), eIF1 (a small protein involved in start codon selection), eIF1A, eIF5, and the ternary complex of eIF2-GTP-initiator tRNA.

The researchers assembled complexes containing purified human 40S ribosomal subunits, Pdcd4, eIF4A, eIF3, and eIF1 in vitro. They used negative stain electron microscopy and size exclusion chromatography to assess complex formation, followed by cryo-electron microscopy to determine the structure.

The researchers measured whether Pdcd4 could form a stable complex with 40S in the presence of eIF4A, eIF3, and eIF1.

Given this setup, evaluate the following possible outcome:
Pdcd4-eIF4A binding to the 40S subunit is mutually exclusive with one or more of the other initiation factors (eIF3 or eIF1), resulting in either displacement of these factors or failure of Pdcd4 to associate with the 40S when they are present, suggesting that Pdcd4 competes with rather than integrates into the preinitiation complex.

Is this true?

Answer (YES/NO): NO